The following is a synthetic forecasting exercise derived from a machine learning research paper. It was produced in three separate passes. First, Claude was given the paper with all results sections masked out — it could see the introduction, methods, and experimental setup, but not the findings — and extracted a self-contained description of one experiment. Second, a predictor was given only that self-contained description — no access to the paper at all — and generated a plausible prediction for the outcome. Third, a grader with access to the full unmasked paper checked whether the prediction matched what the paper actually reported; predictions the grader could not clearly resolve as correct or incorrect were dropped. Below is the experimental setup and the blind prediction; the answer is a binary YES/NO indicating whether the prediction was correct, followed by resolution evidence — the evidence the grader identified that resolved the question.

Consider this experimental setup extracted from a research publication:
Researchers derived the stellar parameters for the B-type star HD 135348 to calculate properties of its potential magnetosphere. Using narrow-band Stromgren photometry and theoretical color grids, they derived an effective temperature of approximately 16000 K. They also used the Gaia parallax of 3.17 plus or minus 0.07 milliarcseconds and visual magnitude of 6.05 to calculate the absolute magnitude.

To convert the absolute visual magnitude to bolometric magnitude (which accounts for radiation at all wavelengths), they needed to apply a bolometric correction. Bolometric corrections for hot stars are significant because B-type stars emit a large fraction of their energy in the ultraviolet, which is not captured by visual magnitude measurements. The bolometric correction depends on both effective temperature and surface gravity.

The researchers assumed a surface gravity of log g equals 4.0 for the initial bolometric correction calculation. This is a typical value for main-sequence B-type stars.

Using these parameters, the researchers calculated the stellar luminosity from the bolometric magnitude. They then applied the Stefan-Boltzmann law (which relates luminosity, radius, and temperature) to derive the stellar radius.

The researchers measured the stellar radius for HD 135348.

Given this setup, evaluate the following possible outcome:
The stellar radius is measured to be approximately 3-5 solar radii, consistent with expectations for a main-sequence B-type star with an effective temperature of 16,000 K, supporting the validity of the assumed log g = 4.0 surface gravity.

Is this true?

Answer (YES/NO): YES